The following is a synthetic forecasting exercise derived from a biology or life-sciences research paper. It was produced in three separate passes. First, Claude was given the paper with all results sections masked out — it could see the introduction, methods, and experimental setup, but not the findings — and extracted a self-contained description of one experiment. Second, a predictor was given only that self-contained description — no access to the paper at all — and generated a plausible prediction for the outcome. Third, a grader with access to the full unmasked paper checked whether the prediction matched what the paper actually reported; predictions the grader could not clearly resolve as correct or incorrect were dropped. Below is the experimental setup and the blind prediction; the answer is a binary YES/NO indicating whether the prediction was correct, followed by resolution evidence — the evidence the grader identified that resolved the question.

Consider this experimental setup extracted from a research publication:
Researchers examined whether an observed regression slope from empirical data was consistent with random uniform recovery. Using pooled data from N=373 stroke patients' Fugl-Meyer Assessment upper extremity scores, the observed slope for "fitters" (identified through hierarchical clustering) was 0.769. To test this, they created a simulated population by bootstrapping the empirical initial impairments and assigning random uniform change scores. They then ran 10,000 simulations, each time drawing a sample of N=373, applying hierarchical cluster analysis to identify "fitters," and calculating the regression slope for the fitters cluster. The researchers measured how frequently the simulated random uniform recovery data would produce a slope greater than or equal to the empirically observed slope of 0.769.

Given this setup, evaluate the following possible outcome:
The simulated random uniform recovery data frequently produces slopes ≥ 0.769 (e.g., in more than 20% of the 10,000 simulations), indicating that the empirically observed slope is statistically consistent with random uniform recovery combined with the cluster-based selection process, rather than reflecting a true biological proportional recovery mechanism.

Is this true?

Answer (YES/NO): YES